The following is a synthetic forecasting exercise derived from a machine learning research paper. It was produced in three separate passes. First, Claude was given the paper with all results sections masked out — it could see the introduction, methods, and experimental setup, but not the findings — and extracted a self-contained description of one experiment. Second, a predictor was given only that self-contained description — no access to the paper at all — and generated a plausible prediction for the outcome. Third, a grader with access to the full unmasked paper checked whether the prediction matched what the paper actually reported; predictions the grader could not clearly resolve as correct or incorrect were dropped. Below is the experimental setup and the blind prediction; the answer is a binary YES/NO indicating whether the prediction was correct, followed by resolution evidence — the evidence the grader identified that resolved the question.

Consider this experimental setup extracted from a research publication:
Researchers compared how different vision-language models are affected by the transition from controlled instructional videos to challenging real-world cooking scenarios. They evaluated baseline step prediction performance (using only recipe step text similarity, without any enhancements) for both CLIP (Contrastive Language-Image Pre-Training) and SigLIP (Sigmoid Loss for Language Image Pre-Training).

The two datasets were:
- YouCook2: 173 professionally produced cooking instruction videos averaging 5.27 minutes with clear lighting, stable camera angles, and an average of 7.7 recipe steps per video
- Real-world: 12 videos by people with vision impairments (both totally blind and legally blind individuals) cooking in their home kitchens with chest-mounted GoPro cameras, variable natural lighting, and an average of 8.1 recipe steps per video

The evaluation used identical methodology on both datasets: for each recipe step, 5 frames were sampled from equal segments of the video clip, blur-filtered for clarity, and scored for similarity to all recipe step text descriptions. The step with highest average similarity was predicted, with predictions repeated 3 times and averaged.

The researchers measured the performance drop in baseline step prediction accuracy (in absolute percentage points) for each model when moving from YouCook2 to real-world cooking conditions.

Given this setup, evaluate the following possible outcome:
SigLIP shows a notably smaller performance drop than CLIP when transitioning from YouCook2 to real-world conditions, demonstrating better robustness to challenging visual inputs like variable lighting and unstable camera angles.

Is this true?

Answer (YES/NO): NO